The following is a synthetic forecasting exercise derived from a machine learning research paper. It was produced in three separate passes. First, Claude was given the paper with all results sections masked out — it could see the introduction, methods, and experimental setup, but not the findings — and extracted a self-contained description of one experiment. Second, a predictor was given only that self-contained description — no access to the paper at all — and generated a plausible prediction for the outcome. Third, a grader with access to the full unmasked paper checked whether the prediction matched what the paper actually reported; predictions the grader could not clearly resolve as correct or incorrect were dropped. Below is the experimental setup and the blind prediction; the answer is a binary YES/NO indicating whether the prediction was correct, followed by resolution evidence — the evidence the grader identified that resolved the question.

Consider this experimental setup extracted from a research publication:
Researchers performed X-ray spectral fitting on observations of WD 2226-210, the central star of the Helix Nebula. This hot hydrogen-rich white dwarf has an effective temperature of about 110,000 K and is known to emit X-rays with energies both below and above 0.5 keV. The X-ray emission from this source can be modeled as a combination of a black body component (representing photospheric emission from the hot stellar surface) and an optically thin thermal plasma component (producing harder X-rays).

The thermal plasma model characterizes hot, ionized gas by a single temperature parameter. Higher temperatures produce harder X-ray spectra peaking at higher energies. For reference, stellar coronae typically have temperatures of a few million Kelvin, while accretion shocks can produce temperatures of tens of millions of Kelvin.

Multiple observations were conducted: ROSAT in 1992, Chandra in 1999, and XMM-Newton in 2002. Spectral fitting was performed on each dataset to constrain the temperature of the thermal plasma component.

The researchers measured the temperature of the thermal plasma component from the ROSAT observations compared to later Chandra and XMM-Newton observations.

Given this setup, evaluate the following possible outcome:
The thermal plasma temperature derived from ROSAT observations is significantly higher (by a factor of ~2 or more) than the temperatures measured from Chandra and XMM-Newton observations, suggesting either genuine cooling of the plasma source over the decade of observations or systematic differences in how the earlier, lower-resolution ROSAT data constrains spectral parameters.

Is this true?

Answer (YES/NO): NO